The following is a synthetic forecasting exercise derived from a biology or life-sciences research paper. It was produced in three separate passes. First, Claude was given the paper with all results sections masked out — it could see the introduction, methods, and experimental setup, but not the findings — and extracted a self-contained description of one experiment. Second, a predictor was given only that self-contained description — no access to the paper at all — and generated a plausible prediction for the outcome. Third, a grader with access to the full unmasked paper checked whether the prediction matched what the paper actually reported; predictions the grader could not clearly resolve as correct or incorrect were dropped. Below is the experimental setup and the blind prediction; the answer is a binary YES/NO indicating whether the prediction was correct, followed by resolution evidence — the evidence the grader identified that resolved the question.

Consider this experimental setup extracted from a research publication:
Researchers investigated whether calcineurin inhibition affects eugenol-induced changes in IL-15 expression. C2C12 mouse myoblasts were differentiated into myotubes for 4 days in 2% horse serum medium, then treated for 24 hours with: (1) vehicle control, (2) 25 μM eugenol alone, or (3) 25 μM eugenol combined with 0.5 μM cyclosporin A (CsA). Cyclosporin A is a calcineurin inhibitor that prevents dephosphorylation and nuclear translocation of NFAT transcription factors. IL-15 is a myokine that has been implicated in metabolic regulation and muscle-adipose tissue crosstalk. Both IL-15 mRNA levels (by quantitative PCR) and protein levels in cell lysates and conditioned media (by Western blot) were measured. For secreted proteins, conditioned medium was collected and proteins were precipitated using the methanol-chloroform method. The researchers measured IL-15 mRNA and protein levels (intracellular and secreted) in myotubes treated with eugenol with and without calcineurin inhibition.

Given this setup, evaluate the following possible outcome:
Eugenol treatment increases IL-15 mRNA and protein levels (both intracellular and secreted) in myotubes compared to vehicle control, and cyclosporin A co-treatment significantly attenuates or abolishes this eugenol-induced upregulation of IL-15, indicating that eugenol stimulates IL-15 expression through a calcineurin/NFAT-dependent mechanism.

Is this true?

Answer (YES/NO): YES